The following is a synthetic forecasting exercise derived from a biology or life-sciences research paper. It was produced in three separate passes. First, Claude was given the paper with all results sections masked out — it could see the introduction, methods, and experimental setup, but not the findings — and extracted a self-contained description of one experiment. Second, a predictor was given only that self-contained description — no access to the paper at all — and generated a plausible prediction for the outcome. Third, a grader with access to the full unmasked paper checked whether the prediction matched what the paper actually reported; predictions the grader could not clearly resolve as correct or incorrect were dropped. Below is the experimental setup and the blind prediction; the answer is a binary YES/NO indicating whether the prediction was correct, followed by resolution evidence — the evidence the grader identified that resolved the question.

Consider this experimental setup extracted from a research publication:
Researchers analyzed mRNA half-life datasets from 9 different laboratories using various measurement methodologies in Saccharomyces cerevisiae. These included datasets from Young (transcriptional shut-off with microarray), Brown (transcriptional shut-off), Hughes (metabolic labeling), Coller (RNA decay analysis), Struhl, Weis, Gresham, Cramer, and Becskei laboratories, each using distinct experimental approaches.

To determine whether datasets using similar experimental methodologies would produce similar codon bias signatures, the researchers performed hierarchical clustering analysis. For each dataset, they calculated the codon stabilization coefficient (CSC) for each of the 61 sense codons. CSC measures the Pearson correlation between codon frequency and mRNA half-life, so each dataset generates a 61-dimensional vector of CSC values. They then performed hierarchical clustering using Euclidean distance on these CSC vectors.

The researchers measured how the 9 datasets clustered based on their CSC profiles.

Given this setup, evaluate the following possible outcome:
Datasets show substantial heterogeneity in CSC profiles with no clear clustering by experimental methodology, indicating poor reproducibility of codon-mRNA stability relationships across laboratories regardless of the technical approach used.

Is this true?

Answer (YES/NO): NO